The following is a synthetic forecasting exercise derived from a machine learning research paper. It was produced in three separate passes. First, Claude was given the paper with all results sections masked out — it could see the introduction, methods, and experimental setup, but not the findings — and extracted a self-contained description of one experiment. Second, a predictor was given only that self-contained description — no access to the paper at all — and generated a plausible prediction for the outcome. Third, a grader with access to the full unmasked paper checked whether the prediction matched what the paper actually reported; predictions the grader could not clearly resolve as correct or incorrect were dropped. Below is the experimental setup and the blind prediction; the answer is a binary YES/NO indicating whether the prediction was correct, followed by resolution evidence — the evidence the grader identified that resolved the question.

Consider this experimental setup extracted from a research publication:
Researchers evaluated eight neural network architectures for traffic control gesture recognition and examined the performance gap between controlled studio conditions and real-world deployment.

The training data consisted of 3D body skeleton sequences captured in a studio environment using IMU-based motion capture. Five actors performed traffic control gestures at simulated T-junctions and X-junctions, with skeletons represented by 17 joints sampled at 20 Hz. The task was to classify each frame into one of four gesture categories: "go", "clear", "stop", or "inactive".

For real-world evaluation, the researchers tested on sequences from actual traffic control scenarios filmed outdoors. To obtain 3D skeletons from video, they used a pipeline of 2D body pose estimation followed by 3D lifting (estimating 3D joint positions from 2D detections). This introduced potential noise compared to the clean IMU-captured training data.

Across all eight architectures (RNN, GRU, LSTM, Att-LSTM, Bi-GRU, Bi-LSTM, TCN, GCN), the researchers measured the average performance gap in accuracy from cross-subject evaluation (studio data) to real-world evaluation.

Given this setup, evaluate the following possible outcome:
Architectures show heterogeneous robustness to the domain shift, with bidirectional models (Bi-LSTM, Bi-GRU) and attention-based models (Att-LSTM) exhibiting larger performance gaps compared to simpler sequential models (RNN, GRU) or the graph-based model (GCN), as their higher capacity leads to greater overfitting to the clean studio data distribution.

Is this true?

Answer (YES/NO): NO